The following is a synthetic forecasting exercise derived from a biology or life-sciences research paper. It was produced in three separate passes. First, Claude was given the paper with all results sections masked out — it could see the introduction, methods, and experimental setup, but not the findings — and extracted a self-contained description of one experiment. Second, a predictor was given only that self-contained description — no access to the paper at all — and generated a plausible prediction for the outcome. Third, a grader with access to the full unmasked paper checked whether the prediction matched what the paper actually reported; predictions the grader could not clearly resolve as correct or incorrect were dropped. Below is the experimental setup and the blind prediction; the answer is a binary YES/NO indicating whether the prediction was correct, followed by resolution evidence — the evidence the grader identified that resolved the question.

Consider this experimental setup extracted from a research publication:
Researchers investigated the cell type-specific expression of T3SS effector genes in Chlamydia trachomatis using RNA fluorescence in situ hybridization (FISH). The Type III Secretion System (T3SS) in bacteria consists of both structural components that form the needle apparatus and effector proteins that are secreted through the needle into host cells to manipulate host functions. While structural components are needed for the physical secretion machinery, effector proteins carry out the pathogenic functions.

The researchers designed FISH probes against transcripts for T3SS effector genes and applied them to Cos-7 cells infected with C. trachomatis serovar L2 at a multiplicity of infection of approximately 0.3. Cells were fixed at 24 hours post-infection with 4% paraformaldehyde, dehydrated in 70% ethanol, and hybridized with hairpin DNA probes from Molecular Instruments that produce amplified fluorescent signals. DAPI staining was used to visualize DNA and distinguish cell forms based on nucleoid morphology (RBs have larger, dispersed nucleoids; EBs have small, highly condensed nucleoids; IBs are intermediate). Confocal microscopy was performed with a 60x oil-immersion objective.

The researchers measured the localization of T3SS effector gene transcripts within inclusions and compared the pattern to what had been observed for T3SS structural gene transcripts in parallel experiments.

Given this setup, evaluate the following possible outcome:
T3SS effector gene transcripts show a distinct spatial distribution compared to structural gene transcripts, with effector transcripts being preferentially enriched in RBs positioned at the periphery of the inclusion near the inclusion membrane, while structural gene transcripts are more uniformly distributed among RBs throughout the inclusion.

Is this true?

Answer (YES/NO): NO